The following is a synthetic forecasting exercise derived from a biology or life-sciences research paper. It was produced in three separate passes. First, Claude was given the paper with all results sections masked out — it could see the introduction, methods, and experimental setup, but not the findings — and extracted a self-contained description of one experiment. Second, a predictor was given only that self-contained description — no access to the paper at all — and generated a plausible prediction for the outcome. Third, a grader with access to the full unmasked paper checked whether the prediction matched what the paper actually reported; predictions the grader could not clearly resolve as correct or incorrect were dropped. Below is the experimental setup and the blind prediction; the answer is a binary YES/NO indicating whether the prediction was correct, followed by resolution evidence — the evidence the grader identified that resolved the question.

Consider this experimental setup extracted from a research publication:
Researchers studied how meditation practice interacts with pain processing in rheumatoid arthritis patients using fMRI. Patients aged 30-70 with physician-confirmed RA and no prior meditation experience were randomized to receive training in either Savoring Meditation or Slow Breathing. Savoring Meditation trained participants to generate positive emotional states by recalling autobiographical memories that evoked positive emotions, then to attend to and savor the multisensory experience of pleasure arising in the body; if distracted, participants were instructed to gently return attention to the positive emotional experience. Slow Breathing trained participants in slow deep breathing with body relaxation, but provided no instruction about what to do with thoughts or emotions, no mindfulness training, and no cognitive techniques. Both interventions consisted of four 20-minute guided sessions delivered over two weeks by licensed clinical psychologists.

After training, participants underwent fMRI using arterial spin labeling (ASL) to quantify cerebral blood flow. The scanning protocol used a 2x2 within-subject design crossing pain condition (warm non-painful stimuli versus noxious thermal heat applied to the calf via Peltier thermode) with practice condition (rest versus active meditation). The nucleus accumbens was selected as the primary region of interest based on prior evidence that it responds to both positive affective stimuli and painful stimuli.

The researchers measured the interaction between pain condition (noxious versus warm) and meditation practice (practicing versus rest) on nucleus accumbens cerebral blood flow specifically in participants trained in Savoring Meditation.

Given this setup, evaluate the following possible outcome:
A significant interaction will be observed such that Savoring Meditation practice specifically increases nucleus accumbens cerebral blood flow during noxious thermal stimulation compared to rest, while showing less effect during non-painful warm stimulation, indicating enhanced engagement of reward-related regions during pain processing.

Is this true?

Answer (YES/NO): NO